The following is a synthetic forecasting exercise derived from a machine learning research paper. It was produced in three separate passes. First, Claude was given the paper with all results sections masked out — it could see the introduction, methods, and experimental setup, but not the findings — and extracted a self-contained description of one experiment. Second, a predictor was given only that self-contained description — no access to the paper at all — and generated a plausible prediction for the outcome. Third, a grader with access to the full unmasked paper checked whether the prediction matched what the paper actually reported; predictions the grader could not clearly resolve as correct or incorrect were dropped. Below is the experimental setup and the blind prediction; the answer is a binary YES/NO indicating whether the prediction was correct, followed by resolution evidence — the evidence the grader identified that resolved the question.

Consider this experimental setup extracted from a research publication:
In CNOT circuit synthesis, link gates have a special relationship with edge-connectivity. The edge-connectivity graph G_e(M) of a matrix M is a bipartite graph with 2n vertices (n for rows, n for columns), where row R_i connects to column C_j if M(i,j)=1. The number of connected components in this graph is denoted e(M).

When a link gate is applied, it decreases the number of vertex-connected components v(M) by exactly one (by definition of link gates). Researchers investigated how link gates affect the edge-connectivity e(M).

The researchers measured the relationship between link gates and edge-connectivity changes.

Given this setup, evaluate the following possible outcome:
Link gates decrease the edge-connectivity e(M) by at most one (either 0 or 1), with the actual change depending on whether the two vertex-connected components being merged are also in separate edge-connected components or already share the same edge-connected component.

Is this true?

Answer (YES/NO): NO